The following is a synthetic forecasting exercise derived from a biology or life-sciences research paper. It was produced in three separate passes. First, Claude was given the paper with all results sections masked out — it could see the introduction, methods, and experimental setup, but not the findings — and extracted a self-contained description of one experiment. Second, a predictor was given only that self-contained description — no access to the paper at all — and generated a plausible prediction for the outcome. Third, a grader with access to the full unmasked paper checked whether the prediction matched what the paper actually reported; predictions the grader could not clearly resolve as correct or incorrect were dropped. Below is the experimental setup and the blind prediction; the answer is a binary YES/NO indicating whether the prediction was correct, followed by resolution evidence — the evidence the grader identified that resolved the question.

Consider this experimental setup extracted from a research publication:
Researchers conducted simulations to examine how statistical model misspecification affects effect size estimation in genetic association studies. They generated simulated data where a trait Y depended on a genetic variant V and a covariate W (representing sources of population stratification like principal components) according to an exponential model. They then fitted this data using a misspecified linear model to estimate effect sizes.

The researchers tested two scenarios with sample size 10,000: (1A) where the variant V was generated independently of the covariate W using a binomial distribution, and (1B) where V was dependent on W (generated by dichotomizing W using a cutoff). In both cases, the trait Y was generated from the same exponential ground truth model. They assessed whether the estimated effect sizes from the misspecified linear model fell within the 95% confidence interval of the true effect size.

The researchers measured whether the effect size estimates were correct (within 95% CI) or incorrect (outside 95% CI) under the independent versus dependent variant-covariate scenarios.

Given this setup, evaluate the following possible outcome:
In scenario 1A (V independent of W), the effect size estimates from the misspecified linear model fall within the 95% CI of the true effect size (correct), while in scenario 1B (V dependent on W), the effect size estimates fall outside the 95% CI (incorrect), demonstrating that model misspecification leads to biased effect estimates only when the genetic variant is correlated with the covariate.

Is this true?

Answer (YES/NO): YES